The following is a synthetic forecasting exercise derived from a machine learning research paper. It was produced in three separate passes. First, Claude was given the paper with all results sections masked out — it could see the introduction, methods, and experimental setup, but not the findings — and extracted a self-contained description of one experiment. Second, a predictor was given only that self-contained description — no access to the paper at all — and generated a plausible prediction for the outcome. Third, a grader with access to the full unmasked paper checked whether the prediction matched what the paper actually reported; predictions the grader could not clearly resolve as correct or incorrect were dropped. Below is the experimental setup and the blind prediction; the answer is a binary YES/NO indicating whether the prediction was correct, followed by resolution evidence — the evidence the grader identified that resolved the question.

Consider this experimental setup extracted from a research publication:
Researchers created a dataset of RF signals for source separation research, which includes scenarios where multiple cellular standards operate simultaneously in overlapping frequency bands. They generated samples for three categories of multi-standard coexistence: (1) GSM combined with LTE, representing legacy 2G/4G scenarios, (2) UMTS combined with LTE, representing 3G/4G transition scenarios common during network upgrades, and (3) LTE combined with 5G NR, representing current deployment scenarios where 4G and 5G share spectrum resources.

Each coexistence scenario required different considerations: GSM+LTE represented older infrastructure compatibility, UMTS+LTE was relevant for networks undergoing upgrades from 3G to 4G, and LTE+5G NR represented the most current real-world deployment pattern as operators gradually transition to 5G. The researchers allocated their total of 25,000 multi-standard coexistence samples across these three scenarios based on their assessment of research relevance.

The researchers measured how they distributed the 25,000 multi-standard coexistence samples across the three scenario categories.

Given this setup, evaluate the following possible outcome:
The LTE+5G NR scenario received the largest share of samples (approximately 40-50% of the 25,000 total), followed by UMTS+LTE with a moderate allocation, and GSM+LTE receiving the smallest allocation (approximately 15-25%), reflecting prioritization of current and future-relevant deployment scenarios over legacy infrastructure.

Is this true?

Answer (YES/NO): NO